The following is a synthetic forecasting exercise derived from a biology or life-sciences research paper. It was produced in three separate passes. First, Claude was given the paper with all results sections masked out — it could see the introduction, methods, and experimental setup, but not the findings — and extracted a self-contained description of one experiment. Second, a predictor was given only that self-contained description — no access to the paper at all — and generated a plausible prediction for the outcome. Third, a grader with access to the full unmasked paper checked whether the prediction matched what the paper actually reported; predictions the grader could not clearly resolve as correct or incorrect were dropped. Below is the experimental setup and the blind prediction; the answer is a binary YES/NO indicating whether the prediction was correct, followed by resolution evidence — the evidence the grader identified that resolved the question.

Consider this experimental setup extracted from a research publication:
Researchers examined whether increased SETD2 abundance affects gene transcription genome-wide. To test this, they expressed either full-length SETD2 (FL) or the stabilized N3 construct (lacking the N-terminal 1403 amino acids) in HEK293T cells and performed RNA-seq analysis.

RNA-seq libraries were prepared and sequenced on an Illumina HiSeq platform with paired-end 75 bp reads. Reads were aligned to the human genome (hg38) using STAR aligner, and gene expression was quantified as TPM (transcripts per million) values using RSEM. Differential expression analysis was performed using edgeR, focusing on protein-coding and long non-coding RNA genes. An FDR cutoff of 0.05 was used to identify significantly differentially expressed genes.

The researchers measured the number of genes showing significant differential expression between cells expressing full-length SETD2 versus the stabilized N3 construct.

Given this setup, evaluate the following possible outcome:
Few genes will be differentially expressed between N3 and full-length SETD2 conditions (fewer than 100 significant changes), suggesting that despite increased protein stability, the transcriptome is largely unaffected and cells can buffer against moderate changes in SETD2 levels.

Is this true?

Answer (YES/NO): NO